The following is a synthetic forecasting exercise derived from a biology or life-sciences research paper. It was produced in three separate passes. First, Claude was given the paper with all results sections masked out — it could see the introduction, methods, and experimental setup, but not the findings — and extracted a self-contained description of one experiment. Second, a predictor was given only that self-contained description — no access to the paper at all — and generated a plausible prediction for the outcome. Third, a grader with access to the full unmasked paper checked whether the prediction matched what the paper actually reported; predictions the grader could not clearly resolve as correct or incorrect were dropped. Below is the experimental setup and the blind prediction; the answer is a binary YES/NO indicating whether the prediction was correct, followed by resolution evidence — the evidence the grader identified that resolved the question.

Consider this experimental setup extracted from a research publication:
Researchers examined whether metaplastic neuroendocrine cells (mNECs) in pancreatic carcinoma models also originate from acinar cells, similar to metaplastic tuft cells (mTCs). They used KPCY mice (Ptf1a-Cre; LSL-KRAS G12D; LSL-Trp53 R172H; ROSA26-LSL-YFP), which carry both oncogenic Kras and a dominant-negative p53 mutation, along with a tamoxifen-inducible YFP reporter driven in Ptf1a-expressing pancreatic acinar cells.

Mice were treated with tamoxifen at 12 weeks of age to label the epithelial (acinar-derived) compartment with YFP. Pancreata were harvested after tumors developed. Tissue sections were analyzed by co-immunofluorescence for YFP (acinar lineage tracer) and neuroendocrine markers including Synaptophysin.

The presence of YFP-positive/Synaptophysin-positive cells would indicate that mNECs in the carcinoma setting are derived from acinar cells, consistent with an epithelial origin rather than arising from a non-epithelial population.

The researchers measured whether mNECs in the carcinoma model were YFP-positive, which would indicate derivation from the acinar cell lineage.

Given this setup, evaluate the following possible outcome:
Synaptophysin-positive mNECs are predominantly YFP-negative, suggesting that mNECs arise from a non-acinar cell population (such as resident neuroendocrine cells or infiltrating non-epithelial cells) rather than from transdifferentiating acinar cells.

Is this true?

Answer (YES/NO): NO